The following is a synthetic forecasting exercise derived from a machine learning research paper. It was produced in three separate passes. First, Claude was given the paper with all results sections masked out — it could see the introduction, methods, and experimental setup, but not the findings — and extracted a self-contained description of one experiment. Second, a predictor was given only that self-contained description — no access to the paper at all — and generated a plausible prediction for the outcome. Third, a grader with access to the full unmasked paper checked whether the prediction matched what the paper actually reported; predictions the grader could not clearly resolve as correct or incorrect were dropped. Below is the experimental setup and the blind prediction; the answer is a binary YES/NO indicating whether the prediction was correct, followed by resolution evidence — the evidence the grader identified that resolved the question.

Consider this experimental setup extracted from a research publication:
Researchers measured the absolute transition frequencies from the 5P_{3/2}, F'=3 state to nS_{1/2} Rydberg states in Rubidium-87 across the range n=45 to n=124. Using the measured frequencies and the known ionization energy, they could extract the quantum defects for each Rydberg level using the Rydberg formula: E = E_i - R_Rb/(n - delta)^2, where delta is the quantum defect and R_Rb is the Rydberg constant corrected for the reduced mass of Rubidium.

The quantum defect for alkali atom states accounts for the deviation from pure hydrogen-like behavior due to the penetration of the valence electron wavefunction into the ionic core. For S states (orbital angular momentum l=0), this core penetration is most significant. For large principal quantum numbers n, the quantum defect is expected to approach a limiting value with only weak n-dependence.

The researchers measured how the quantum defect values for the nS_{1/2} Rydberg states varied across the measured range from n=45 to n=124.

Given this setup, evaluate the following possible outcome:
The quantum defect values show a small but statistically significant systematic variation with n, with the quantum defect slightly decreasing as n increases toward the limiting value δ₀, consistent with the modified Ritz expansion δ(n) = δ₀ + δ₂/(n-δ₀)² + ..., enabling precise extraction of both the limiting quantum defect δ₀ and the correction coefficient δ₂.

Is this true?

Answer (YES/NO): YES